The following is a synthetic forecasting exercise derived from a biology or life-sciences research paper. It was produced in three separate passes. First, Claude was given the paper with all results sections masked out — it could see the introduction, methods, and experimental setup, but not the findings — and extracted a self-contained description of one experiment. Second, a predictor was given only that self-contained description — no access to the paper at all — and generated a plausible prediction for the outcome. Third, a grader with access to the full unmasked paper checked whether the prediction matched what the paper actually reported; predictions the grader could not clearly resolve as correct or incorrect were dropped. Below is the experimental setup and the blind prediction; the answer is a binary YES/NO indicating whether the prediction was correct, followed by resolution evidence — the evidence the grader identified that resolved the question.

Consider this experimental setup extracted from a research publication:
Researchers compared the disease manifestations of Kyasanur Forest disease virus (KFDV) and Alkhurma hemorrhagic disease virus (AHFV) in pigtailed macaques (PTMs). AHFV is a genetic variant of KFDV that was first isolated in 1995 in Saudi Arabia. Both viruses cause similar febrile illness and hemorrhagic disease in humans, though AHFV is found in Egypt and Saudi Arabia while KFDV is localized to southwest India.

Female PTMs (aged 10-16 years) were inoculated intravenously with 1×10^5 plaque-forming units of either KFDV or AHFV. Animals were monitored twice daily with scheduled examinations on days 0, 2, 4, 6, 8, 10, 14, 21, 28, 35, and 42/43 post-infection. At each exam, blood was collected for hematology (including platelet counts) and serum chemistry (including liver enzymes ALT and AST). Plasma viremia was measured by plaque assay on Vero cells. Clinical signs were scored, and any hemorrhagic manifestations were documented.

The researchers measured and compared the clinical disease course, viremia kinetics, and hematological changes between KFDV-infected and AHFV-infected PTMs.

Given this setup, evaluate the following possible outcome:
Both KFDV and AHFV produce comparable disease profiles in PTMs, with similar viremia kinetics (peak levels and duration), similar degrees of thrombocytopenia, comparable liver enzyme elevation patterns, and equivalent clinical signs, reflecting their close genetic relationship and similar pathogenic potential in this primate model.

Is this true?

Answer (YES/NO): NO